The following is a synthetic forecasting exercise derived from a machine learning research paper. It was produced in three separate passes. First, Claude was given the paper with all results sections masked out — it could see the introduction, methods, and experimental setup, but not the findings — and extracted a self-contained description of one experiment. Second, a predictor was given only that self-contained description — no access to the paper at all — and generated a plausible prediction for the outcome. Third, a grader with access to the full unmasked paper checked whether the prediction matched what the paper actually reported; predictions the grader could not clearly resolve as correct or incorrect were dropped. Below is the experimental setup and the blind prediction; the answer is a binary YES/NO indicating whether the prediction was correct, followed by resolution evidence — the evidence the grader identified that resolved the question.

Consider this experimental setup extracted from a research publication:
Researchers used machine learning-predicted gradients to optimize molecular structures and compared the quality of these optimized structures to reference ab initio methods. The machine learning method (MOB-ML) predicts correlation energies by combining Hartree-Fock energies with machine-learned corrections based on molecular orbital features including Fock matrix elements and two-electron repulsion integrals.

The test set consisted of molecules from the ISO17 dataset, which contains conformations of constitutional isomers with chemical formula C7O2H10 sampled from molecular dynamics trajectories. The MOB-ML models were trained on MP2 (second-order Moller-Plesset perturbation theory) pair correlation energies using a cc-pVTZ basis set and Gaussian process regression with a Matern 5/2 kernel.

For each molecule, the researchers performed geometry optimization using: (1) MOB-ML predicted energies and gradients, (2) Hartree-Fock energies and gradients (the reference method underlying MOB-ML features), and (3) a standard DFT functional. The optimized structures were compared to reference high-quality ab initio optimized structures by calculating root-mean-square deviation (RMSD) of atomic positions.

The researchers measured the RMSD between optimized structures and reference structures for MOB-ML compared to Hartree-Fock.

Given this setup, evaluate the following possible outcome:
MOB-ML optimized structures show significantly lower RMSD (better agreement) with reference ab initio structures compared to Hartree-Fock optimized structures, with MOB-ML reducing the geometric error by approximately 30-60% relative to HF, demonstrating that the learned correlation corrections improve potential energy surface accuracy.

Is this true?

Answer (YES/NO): NO